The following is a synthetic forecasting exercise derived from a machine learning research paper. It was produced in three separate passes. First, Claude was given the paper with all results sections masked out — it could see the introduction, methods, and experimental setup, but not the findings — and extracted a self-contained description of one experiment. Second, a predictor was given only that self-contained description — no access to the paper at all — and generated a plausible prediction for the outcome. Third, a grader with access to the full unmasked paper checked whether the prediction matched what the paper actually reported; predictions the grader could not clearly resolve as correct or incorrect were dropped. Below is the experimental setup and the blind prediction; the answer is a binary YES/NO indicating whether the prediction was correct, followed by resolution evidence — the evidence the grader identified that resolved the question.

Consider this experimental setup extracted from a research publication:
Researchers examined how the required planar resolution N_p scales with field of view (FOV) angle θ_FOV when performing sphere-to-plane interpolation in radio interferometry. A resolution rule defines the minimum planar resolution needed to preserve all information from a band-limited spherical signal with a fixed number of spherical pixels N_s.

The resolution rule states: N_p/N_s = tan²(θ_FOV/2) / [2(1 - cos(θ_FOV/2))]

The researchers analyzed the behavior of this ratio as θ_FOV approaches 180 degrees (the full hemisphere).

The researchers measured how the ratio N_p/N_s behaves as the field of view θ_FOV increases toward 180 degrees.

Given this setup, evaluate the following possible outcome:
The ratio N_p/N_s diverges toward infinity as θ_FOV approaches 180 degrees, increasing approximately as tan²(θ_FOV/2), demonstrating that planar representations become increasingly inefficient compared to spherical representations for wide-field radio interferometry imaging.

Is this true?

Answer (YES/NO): YES